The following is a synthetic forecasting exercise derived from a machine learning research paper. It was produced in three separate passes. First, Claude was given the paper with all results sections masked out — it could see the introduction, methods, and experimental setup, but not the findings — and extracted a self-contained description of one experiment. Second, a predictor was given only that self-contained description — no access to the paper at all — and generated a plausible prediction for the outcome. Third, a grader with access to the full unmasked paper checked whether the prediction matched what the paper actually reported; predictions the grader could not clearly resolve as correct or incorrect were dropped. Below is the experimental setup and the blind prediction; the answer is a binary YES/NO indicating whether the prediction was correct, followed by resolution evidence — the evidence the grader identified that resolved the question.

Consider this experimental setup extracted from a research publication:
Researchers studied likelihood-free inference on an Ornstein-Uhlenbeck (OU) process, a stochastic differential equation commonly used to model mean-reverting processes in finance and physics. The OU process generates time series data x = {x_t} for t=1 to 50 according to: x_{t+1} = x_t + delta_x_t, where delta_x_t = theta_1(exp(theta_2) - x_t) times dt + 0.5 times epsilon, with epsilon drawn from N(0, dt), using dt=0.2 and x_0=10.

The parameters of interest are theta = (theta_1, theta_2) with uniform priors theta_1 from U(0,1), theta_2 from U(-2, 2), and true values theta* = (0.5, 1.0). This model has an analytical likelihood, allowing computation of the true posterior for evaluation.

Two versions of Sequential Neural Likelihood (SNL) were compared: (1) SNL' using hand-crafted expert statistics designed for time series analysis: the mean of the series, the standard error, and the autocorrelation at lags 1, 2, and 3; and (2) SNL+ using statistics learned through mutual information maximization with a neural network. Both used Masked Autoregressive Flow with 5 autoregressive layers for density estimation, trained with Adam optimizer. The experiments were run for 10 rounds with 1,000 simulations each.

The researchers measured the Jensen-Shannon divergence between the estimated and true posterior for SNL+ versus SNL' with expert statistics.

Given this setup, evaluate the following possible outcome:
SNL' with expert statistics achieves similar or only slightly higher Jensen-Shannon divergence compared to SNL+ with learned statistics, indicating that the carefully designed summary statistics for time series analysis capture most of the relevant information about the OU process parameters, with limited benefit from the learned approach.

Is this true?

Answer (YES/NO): NO